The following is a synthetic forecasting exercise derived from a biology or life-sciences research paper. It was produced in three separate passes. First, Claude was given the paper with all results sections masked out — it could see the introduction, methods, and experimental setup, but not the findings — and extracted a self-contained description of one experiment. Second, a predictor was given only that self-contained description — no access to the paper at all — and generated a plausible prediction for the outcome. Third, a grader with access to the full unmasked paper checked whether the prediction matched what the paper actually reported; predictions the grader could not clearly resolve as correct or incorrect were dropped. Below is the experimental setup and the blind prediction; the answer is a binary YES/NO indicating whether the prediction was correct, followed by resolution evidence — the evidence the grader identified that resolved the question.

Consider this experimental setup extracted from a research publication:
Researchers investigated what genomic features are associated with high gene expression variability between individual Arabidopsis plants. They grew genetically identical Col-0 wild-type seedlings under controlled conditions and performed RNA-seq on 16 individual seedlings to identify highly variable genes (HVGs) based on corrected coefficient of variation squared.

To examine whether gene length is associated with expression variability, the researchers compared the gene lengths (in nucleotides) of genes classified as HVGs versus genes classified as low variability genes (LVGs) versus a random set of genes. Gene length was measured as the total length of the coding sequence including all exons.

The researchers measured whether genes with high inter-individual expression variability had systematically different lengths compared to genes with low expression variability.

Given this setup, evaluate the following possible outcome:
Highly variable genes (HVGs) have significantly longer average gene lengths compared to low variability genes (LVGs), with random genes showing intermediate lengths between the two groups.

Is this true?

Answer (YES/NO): NO